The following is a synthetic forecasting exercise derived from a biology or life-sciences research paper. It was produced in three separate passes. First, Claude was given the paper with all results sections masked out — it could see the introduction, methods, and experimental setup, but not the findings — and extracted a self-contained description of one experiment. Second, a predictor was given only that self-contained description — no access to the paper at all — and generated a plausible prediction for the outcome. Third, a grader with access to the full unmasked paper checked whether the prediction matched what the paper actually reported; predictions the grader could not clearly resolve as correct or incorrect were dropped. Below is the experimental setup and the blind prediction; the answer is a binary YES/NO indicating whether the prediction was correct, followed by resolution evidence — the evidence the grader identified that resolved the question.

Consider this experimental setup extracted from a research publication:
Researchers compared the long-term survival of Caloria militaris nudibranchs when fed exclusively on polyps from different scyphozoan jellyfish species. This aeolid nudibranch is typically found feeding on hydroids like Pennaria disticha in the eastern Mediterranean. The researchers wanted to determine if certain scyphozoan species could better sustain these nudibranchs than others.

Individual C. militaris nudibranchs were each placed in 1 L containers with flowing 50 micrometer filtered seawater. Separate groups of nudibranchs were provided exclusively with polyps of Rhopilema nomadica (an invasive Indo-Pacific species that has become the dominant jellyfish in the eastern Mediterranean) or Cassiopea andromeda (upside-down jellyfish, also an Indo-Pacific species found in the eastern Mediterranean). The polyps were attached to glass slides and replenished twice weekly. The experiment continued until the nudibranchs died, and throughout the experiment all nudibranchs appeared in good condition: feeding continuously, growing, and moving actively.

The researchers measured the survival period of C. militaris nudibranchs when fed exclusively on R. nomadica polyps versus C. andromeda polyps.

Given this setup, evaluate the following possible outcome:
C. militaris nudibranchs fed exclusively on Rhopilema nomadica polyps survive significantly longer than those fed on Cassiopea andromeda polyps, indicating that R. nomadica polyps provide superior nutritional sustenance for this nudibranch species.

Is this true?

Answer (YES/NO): NO